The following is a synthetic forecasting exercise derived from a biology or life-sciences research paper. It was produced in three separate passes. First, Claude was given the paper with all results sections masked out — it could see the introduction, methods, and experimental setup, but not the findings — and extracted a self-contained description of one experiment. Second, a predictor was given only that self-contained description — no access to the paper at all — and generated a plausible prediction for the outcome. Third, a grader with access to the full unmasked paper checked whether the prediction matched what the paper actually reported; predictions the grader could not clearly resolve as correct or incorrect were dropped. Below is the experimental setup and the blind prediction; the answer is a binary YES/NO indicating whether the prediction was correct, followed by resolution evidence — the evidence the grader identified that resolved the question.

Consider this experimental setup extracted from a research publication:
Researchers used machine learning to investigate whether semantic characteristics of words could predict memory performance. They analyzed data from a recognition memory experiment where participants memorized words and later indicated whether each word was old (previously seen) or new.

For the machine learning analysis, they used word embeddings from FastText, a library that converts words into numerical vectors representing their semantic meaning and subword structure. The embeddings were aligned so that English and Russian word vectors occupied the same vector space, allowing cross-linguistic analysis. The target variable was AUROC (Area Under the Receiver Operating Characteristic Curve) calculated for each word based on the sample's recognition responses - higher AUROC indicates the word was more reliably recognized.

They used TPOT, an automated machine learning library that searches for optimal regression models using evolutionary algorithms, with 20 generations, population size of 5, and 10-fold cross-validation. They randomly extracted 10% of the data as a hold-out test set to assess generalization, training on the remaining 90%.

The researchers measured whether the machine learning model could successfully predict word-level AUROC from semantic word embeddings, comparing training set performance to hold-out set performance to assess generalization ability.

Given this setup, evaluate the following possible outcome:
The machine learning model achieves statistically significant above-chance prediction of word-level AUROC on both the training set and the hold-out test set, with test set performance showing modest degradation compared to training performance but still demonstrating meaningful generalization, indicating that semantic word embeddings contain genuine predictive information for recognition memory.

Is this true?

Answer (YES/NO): NO